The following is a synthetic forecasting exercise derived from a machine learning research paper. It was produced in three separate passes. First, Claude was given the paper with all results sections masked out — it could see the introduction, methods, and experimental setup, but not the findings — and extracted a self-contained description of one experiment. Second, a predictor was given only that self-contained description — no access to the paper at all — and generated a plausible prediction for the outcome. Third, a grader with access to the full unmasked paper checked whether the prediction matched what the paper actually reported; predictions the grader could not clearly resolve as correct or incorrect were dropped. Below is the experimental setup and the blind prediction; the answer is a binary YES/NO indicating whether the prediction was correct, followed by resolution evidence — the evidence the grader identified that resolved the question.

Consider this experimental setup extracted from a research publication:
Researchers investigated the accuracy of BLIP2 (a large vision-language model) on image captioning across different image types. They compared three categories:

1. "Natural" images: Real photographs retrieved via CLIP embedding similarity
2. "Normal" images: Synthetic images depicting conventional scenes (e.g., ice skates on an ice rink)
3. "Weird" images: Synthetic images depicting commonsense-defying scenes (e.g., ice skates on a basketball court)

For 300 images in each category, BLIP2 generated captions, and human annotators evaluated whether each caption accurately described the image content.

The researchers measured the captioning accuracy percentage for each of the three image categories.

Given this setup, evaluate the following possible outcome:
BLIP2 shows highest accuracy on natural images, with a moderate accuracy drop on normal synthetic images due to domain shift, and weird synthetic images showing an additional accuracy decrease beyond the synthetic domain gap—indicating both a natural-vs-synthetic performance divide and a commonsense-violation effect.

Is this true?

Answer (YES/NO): NO